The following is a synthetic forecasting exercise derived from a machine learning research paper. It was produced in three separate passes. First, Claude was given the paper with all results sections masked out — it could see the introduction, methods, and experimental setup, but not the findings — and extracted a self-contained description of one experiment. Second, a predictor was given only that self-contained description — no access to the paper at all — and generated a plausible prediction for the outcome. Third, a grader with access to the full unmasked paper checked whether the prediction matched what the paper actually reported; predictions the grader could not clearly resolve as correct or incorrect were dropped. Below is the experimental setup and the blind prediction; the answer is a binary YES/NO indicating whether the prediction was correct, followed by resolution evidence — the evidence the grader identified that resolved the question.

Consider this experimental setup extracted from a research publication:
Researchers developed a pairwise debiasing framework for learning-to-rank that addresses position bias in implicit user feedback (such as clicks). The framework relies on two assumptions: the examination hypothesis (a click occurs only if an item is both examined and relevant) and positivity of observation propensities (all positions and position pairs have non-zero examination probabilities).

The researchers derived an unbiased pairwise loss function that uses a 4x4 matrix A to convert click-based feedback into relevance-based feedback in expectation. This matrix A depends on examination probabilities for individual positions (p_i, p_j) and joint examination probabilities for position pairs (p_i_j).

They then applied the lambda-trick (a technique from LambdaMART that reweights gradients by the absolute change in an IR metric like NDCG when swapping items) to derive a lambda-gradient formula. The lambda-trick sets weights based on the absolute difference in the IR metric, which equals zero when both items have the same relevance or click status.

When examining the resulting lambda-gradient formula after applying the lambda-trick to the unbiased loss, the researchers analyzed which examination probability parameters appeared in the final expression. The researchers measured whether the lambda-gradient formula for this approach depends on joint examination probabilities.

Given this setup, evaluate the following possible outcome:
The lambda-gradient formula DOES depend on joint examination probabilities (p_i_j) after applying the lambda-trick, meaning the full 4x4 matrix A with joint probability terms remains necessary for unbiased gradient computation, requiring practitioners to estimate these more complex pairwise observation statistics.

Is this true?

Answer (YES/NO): NO